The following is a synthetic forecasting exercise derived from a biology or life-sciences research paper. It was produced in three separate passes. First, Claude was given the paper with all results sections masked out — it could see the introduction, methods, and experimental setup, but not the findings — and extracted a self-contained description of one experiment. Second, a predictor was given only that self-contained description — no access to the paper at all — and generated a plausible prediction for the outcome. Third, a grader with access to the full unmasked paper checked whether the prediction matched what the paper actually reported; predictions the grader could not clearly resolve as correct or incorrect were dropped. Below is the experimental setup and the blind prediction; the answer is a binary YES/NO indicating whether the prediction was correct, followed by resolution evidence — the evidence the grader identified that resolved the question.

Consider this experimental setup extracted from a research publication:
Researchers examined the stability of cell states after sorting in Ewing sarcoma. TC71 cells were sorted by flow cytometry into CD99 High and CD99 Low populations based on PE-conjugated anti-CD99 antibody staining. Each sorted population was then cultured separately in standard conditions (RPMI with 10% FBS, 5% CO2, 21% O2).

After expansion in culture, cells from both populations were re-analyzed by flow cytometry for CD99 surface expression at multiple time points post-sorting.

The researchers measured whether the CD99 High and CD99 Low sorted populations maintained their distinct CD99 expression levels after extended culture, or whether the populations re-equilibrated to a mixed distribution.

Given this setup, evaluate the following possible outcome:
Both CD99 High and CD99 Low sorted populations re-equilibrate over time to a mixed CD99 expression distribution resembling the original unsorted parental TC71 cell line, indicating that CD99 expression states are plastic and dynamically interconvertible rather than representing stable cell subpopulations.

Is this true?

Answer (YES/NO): NO